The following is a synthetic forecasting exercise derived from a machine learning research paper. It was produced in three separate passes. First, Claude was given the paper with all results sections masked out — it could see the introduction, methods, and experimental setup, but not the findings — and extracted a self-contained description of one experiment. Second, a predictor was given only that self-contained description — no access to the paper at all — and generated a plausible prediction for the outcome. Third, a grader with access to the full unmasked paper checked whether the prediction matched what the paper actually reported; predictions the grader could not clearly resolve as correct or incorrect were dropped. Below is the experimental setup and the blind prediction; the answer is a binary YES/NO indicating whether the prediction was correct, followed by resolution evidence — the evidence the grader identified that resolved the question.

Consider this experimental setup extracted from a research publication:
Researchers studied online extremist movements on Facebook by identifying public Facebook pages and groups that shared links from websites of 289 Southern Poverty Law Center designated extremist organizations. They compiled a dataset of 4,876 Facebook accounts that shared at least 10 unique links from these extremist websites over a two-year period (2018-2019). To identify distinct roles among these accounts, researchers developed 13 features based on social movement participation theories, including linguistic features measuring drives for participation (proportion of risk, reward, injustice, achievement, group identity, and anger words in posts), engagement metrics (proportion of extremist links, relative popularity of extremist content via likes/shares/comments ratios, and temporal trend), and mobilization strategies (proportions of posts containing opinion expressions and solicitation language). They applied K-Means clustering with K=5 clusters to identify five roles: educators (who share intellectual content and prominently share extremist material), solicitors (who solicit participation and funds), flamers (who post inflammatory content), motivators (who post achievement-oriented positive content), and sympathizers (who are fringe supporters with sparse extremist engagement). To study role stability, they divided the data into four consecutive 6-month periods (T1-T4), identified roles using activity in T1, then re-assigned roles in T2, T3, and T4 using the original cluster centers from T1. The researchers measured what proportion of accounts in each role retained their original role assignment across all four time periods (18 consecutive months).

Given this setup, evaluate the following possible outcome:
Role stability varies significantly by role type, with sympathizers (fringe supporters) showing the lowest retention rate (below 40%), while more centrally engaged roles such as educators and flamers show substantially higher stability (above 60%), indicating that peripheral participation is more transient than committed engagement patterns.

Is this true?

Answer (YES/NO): NO